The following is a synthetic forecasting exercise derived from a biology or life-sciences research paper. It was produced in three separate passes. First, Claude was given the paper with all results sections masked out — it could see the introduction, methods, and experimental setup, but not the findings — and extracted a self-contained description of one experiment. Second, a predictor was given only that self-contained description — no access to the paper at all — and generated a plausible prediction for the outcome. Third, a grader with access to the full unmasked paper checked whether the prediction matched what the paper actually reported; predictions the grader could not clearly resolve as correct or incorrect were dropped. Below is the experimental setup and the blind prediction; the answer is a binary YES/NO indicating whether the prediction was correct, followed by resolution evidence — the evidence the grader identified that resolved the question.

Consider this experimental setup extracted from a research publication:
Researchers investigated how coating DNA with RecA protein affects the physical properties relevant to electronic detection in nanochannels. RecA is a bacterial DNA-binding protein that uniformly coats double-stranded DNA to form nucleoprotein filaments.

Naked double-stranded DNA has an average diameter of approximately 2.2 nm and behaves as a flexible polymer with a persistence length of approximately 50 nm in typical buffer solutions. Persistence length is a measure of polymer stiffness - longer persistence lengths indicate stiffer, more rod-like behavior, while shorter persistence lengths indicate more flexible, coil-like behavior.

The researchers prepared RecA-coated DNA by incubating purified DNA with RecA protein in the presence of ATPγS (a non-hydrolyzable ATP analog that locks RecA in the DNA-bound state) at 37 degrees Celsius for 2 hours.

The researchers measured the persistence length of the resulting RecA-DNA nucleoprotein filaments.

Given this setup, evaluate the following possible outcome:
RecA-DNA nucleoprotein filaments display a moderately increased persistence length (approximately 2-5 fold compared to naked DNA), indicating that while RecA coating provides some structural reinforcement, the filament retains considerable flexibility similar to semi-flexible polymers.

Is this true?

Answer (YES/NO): NO